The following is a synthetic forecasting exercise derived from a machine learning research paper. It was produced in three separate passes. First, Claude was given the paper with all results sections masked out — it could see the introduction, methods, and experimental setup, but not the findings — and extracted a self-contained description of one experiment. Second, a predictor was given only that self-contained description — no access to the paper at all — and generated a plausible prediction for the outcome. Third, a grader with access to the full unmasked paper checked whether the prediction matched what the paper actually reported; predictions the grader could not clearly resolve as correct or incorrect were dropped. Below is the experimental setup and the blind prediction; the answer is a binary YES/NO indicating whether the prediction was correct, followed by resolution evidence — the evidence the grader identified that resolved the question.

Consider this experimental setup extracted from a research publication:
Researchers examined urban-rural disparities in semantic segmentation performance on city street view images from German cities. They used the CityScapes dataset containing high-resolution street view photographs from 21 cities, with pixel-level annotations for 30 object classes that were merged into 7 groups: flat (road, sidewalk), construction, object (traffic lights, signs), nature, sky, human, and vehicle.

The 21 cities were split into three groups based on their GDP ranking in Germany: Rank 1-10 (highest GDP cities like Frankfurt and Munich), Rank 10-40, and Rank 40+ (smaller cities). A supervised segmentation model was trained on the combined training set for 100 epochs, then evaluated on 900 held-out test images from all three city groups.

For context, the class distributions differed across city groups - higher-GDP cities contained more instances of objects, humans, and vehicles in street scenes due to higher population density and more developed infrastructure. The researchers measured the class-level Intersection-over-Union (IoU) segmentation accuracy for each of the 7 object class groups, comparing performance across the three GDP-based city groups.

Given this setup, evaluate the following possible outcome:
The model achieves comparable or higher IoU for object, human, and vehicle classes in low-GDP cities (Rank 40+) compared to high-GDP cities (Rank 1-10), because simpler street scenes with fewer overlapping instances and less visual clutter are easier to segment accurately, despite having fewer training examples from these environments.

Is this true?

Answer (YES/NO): YES